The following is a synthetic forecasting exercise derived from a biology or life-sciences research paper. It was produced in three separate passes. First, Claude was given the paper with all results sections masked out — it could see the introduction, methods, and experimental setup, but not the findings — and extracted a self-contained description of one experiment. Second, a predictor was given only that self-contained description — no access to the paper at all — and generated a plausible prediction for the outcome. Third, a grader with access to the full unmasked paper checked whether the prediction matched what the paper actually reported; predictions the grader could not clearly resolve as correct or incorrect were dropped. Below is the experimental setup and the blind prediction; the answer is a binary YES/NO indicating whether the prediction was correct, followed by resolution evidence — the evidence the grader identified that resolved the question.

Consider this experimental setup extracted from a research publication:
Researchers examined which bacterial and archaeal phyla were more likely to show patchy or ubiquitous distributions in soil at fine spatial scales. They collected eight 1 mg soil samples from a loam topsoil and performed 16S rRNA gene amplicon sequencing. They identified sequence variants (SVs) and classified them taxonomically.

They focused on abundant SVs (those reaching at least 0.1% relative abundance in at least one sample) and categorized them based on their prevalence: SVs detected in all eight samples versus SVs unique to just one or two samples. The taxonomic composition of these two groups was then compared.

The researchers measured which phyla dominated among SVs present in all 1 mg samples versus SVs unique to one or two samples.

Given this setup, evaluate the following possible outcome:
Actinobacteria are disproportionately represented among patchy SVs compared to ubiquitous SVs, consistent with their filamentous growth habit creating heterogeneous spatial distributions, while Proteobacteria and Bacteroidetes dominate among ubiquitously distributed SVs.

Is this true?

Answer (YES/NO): NO